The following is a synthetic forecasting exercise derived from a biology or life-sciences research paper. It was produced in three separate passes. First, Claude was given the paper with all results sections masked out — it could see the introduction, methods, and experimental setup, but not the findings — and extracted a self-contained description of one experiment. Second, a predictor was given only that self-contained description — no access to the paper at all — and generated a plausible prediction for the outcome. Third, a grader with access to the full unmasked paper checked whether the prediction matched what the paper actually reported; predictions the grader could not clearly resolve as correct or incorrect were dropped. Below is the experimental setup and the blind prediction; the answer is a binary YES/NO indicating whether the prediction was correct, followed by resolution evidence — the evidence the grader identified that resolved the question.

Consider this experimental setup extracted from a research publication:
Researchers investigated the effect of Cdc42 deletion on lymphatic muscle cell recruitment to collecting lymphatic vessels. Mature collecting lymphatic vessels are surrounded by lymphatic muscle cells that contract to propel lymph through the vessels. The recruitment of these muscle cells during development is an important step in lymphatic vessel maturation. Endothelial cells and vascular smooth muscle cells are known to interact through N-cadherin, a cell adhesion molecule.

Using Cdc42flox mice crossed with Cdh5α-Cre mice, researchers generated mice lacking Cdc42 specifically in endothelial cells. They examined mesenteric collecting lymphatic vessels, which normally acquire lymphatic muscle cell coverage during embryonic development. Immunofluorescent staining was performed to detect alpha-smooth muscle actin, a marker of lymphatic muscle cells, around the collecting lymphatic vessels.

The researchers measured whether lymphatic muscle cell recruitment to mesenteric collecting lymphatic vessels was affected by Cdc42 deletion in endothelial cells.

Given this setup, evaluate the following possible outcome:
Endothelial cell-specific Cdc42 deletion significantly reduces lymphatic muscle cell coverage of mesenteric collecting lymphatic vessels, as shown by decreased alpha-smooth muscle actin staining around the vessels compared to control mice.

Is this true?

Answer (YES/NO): YES